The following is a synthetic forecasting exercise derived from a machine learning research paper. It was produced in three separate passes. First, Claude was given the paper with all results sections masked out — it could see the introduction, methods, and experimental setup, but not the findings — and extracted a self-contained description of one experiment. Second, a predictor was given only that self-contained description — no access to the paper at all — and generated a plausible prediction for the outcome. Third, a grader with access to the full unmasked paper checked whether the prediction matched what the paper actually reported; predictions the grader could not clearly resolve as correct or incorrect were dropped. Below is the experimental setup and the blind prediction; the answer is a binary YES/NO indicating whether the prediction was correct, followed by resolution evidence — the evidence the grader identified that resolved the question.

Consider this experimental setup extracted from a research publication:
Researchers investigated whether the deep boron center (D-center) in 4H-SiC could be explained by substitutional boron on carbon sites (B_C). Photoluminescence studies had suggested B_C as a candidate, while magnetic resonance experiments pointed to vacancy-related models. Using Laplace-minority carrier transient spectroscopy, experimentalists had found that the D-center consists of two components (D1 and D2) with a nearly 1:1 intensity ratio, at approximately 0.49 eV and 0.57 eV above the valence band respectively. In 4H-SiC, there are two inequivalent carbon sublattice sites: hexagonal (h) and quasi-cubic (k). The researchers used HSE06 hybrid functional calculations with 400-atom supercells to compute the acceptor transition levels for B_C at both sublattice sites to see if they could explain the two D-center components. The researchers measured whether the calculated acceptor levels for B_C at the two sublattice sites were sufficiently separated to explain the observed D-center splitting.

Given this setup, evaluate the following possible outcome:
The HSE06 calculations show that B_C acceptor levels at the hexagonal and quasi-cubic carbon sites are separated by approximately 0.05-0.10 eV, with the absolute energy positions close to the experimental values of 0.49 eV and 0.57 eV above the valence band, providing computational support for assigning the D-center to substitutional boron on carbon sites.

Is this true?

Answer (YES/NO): NO